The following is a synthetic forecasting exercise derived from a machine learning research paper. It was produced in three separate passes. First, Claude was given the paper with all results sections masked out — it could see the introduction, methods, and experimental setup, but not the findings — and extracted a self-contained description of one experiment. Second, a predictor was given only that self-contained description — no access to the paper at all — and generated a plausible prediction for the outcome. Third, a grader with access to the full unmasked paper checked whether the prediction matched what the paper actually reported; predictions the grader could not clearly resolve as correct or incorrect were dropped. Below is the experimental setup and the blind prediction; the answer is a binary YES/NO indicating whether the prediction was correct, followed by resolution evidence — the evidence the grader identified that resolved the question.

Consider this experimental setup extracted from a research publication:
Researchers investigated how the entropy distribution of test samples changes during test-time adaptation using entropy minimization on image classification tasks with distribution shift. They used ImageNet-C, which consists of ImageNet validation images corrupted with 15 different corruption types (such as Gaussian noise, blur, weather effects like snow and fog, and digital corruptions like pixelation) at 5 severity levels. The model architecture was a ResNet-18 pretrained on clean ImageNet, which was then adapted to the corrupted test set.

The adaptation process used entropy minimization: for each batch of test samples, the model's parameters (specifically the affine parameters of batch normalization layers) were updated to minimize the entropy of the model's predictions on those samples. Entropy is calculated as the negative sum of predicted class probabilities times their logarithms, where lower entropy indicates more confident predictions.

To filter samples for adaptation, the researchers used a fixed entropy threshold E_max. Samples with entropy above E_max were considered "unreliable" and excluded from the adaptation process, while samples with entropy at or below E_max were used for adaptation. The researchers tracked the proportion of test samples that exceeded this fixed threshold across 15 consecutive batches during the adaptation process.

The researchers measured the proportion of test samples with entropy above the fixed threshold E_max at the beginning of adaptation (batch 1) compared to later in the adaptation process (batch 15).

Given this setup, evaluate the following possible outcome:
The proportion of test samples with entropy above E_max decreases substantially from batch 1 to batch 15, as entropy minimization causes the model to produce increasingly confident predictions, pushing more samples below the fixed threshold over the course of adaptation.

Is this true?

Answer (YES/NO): YES